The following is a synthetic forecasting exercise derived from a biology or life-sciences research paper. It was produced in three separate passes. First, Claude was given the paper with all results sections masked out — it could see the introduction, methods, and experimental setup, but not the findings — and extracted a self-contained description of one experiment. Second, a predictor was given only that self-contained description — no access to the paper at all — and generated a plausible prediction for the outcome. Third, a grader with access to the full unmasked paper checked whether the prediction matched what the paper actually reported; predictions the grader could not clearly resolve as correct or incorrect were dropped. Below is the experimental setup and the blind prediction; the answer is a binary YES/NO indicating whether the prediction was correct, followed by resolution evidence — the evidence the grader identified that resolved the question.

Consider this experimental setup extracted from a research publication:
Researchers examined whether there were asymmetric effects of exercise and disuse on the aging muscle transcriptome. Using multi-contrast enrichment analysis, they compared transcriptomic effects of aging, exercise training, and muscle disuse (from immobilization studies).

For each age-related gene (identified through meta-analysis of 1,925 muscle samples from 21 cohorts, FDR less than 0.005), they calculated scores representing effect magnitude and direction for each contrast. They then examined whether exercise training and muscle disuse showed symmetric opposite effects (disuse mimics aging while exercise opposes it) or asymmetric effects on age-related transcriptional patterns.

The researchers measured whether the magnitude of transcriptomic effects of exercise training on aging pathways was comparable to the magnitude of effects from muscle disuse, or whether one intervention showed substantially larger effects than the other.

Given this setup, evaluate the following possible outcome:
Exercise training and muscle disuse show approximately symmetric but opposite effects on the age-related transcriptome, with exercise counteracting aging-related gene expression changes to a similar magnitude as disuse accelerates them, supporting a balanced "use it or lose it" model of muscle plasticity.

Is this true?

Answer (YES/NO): NO